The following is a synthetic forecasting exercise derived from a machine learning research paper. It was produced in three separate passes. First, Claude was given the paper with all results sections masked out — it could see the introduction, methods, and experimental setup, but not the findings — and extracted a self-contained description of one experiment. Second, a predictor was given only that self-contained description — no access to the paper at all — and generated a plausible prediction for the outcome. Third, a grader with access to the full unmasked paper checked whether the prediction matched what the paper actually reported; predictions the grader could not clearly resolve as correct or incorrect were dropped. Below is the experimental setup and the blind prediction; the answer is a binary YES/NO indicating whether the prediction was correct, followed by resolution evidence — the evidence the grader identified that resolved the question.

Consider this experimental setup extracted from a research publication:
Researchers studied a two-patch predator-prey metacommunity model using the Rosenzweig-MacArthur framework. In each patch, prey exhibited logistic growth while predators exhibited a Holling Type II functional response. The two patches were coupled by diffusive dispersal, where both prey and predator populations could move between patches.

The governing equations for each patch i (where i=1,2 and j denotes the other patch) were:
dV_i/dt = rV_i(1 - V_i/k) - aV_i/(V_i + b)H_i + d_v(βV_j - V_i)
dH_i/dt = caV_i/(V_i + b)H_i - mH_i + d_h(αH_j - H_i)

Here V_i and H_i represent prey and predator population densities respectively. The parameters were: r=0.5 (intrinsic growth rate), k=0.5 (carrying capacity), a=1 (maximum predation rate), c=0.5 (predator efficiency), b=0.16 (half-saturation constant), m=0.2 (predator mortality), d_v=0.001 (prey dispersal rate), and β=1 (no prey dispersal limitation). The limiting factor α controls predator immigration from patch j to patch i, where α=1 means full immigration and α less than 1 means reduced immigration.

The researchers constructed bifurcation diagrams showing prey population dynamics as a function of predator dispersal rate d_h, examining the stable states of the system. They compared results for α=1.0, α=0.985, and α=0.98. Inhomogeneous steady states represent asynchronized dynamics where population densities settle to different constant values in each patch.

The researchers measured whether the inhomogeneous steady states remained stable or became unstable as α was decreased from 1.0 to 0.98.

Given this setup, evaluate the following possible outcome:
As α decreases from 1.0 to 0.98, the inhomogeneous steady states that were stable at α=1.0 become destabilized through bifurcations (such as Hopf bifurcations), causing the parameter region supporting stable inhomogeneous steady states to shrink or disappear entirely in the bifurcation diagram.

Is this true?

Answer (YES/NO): YES